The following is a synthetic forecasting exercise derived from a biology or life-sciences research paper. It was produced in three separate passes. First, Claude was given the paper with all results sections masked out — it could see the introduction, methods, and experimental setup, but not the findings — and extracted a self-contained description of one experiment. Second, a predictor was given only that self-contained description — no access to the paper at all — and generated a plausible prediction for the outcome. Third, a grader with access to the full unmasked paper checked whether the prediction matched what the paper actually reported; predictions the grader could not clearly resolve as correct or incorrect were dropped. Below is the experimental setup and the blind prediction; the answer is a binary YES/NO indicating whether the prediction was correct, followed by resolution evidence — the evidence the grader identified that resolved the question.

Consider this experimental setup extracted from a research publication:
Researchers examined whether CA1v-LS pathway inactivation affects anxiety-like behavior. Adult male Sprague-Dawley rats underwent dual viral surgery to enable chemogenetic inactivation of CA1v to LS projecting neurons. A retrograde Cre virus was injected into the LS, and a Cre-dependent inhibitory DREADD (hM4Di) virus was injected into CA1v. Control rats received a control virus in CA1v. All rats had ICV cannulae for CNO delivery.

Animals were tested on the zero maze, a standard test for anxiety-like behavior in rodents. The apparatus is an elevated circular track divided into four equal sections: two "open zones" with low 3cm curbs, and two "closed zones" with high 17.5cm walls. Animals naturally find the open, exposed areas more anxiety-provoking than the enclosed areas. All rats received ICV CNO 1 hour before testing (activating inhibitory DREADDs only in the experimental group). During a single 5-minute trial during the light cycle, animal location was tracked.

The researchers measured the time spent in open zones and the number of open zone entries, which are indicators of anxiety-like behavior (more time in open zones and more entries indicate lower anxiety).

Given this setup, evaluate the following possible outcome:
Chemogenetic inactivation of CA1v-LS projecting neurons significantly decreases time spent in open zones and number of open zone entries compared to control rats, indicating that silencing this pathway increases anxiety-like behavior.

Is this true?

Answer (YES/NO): NO